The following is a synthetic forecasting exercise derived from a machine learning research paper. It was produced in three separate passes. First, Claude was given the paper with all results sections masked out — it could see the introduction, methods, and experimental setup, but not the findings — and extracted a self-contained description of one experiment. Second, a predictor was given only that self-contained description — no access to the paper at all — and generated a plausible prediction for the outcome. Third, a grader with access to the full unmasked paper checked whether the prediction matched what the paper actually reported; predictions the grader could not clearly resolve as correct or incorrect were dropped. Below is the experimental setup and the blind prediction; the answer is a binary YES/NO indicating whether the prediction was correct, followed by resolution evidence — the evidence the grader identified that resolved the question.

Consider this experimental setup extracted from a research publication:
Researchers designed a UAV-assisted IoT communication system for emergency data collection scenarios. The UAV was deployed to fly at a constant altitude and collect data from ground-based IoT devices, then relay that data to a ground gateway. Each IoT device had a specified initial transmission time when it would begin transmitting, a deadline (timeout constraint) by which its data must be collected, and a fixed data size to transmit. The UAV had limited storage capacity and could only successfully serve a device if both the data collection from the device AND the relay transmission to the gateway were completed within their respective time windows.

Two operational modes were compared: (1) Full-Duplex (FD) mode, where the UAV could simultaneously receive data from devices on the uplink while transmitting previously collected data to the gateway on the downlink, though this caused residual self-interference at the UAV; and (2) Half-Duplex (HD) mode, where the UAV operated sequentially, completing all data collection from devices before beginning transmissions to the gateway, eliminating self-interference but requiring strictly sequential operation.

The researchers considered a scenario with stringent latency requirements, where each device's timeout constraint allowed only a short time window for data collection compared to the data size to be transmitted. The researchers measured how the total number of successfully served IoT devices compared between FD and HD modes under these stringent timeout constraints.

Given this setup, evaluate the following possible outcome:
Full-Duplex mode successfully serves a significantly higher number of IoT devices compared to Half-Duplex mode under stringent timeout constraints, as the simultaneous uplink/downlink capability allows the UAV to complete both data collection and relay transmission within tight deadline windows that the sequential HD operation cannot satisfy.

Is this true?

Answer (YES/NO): YES